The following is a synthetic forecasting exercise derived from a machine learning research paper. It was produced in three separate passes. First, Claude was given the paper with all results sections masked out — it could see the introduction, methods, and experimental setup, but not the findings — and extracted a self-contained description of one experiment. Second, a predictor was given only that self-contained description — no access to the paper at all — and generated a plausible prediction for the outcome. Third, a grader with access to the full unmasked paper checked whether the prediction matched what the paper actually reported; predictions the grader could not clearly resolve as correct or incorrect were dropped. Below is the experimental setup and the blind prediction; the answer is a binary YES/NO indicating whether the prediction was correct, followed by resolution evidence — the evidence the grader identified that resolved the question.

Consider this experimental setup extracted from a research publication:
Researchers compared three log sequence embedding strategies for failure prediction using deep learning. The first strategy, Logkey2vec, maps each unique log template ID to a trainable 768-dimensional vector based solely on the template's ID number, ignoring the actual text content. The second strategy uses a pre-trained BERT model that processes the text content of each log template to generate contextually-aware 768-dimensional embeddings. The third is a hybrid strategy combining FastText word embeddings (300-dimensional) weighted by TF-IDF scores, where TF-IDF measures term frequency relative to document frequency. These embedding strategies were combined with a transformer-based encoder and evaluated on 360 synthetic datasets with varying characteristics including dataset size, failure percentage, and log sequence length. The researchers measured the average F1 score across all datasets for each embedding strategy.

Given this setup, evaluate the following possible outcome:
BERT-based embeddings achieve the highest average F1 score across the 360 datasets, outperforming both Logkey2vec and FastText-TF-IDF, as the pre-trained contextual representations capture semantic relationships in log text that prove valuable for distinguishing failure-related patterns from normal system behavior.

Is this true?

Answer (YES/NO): NO